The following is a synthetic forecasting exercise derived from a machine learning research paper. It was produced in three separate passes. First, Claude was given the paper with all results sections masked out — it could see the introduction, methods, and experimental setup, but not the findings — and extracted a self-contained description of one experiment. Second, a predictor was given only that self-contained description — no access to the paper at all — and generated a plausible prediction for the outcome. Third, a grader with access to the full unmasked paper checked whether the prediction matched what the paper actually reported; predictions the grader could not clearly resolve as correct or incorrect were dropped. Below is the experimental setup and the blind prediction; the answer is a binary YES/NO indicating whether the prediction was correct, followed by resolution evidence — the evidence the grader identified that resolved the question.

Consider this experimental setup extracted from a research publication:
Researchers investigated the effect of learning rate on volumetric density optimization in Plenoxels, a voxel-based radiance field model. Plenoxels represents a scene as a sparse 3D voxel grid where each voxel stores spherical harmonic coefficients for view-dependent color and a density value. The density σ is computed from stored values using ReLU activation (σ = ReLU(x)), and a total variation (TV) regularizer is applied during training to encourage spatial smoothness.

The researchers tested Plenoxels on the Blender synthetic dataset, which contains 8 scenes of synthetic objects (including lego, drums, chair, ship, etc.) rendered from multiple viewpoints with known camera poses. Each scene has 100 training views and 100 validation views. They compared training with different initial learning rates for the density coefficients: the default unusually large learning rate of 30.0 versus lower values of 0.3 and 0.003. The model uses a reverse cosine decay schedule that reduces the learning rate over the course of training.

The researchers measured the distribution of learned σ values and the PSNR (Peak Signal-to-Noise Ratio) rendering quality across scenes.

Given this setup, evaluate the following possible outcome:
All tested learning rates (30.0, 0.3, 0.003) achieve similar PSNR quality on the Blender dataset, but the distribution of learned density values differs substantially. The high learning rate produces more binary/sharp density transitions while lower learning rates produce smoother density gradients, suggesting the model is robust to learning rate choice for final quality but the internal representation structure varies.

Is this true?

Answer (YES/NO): NO